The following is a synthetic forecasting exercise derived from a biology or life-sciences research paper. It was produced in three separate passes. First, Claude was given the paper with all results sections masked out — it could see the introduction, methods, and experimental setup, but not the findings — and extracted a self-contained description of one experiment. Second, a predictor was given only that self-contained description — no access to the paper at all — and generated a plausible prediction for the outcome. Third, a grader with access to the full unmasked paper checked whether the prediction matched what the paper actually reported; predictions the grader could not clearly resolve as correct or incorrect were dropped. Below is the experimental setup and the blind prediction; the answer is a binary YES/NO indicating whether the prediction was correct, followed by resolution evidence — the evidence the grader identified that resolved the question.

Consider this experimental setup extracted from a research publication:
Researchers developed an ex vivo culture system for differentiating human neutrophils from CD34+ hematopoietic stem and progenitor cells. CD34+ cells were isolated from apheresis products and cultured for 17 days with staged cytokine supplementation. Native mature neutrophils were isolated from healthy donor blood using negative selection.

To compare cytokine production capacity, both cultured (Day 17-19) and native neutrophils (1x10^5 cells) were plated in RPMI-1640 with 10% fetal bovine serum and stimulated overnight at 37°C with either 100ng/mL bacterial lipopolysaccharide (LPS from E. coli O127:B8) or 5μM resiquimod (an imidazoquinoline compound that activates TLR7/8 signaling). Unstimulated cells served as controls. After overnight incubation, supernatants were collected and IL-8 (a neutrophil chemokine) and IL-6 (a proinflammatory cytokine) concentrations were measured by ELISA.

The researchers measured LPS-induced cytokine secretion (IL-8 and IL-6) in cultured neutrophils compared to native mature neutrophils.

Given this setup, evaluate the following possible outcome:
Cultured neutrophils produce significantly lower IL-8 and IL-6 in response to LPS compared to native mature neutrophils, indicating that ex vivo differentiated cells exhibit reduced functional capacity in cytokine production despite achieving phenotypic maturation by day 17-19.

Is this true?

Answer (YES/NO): NO